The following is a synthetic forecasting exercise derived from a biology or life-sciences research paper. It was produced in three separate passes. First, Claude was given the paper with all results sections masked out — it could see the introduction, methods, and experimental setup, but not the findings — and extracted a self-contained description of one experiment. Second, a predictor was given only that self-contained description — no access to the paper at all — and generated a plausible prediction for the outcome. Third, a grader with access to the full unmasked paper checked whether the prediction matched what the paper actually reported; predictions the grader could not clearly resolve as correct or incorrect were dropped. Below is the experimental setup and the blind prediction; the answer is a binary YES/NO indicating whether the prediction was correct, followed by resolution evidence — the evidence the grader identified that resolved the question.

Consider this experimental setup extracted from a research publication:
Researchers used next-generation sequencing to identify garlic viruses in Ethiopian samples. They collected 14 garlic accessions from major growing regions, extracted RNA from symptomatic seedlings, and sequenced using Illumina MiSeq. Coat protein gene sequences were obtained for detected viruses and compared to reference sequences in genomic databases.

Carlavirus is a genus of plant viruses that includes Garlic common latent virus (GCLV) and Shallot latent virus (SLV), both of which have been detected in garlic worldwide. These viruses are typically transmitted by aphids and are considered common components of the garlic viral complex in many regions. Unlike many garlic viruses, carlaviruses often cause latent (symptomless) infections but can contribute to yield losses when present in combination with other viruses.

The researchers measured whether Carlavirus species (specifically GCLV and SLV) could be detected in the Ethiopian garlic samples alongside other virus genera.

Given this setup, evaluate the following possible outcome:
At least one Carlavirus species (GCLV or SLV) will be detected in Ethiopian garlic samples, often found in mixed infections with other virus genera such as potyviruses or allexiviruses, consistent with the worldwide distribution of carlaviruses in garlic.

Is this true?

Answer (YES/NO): NO